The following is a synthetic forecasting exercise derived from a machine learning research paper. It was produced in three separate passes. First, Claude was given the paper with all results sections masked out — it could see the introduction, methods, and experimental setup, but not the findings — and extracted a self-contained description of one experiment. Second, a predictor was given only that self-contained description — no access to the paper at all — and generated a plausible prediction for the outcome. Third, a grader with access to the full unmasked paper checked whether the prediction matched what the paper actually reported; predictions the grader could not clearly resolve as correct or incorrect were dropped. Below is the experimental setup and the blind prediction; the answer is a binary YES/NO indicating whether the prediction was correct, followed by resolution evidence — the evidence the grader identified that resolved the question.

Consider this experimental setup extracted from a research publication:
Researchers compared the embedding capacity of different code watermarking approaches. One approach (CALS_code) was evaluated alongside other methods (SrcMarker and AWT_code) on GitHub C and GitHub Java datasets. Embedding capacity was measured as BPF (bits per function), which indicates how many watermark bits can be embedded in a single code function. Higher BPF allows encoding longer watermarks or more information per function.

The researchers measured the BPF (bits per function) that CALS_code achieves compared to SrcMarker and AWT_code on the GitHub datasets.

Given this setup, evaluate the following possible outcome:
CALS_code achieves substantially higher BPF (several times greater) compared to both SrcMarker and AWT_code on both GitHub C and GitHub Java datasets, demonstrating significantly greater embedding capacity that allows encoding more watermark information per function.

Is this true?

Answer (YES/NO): NO